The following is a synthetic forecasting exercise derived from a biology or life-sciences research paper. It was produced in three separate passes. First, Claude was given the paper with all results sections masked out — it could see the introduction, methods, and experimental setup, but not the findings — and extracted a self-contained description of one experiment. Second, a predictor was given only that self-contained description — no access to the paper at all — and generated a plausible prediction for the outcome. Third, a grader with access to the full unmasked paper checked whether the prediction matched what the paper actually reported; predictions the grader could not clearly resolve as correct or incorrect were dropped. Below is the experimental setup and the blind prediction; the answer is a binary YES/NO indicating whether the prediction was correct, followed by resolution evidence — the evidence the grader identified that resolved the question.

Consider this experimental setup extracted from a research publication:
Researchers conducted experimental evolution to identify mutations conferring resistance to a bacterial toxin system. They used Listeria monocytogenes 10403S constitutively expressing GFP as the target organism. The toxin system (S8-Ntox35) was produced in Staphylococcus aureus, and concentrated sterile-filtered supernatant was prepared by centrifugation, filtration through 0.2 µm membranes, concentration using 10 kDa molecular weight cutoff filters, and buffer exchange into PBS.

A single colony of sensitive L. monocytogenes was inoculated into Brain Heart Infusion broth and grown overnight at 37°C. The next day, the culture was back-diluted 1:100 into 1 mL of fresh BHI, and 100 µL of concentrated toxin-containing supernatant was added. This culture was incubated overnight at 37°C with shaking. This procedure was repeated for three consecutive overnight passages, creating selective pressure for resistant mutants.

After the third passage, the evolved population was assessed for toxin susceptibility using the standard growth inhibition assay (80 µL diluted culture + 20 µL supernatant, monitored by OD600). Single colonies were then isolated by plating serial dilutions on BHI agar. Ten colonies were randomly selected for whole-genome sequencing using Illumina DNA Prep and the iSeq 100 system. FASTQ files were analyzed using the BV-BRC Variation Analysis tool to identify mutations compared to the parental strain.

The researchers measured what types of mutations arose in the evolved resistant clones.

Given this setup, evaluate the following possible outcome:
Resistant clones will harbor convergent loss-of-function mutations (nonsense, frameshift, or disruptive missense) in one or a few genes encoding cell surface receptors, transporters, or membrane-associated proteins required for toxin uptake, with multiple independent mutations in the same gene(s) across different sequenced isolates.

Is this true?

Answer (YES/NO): YES